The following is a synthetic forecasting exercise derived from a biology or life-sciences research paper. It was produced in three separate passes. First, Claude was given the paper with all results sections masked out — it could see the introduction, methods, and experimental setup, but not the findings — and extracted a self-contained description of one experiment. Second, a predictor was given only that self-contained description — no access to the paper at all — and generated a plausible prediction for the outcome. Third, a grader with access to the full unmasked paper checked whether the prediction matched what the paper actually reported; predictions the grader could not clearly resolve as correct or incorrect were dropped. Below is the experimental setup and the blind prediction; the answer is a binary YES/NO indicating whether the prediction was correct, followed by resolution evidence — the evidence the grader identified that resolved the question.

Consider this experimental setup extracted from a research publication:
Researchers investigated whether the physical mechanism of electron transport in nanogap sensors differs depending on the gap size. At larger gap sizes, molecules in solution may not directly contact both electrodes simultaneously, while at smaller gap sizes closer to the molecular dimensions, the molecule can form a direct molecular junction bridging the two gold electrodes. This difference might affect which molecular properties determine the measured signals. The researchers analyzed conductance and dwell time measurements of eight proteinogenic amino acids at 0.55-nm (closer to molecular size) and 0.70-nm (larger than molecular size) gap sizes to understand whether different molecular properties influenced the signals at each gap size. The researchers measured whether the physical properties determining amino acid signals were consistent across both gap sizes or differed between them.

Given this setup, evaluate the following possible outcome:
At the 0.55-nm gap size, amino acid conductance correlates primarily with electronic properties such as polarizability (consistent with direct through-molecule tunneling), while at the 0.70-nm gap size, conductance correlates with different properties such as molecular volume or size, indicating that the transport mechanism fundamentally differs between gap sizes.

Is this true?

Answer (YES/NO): NO